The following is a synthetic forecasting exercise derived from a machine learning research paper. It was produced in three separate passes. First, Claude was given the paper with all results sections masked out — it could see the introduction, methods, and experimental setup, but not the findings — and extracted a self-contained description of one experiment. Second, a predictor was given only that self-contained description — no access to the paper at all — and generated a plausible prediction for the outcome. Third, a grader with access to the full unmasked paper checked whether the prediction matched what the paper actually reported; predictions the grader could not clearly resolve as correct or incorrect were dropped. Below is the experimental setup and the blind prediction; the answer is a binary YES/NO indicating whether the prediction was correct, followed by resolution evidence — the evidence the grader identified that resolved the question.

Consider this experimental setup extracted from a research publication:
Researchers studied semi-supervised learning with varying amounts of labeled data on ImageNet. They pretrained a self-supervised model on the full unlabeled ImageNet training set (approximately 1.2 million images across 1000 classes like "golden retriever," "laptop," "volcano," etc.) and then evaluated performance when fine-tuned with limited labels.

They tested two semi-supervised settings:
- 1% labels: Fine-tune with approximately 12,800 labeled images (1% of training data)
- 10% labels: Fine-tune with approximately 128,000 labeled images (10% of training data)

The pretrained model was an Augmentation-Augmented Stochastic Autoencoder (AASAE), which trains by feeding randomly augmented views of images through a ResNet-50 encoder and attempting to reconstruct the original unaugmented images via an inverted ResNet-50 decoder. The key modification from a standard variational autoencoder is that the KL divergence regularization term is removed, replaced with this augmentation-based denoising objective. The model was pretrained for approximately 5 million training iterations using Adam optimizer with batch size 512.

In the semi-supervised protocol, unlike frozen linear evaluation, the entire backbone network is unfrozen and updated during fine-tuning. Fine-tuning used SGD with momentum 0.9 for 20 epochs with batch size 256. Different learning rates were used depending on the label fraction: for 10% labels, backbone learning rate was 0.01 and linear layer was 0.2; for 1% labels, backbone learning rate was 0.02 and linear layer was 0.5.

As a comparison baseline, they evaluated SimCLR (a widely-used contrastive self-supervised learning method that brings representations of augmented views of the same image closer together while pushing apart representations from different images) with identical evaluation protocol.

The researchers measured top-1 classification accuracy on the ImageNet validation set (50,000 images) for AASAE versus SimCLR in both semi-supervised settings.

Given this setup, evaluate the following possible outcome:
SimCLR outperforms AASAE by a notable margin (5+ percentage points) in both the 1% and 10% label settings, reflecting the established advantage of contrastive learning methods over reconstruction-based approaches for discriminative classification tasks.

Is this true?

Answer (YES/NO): YES